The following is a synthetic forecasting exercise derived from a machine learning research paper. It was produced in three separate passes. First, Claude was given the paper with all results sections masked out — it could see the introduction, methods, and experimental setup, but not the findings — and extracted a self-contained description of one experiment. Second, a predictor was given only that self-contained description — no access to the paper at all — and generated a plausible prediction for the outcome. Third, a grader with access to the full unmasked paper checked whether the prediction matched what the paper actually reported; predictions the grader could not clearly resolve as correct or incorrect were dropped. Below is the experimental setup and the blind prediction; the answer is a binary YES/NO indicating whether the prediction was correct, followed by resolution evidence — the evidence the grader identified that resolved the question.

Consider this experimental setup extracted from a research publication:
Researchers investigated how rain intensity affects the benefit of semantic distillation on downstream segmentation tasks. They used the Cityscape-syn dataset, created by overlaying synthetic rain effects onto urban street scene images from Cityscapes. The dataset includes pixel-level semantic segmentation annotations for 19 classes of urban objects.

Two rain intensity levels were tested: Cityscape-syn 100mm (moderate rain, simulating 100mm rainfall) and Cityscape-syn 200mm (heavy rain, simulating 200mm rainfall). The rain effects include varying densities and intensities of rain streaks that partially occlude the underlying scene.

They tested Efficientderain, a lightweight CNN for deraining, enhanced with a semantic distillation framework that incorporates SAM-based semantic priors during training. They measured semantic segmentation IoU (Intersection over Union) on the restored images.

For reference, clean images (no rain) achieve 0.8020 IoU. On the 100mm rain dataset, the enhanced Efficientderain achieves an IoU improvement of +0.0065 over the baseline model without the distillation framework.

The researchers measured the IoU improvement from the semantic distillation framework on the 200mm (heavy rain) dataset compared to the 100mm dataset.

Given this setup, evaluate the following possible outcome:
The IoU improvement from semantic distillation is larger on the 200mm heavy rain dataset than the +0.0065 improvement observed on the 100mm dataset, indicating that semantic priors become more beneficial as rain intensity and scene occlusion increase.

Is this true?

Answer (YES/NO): YES